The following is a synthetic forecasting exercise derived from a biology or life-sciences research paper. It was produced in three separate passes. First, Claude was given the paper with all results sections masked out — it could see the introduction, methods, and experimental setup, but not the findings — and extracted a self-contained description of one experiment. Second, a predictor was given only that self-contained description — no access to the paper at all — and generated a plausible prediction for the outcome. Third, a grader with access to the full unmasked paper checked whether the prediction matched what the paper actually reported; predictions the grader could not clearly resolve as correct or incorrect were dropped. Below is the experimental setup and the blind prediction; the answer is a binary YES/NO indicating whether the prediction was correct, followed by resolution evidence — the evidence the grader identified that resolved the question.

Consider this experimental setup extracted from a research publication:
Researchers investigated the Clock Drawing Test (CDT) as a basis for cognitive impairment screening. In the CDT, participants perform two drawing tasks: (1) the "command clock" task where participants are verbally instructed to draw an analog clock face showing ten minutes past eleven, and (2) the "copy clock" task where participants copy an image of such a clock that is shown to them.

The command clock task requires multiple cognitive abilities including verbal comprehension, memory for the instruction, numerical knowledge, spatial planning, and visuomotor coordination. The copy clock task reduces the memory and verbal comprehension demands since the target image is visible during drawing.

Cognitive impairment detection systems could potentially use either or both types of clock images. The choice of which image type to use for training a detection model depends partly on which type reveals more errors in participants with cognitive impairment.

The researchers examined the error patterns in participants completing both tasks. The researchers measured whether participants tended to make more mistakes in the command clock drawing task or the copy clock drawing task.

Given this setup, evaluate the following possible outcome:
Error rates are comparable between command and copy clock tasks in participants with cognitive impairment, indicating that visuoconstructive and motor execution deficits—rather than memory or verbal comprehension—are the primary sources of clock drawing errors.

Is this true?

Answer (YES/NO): NO